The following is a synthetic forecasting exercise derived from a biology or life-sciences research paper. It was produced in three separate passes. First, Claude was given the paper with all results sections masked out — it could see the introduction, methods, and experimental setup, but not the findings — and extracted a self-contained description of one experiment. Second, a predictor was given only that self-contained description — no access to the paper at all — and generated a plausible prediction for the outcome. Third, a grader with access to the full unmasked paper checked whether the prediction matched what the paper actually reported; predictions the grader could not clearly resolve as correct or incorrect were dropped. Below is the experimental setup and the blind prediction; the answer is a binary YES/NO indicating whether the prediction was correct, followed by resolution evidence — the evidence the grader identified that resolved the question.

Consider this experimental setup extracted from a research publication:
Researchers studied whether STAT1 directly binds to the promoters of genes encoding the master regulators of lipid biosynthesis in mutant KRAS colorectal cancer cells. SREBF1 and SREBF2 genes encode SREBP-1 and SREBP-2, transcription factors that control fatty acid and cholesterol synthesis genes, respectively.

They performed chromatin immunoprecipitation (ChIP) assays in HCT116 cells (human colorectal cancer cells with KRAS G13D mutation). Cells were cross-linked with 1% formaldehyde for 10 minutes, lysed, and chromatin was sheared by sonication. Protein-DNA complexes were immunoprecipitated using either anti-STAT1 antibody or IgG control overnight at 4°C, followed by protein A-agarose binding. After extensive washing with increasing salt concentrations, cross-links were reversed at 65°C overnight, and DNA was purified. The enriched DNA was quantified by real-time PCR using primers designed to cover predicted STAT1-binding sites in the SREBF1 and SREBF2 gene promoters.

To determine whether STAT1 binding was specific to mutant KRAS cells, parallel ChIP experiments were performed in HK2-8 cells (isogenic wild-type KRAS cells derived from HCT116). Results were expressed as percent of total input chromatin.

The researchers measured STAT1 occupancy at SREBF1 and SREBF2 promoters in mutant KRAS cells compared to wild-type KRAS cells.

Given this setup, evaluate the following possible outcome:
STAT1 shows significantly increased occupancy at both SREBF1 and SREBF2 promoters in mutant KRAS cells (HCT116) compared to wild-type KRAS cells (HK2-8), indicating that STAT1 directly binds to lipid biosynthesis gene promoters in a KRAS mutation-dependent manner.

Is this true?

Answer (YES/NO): YES